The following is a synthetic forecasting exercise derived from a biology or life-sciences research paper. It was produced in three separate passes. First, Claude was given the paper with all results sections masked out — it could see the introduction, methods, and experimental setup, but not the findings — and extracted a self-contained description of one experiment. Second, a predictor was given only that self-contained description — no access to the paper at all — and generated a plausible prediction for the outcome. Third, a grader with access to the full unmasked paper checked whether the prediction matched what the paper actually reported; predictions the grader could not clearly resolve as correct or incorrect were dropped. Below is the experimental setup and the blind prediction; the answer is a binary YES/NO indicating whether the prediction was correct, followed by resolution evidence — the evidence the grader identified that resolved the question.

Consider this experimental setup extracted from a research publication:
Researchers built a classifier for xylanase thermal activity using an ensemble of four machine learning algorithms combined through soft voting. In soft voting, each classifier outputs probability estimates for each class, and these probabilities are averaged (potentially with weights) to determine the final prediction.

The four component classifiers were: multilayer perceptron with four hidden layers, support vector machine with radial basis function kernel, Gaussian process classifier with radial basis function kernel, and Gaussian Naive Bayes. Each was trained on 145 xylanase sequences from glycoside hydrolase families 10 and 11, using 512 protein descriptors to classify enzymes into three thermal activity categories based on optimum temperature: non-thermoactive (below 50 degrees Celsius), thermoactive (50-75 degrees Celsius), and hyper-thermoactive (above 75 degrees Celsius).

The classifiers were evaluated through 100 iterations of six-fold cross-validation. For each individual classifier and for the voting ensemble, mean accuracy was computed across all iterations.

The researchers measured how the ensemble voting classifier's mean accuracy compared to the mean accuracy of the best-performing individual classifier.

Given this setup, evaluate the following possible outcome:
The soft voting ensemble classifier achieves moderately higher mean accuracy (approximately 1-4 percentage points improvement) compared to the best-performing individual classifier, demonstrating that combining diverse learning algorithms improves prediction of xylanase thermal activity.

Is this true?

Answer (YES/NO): NO